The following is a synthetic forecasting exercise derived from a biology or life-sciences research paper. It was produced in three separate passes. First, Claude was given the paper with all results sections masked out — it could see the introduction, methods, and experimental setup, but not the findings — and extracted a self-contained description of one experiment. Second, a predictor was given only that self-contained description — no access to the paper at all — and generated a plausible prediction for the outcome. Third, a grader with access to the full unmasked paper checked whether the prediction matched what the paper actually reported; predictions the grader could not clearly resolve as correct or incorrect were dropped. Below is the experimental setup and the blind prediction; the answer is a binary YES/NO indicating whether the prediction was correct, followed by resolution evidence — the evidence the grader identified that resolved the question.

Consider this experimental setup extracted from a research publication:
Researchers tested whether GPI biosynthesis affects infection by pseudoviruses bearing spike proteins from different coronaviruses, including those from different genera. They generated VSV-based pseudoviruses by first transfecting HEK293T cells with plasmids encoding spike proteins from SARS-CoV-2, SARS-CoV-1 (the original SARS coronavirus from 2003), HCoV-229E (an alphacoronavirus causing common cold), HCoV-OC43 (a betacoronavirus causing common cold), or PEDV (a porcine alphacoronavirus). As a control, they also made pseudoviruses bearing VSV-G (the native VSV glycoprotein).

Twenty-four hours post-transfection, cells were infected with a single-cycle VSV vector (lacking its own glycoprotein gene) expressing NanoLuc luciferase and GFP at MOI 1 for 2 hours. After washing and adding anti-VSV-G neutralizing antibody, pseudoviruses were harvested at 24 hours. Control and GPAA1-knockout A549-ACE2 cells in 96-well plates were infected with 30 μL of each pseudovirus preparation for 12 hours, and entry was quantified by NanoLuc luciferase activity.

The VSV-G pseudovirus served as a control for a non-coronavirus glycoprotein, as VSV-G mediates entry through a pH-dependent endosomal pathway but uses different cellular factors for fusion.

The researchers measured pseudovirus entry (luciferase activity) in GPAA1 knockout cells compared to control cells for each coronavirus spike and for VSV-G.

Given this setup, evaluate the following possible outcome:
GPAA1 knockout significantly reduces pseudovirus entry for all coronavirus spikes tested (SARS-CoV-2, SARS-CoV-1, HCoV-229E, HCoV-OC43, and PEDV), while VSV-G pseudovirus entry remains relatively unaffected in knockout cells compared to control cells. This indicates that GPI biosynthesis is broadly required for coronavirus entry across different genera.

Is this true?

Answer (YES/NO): NO